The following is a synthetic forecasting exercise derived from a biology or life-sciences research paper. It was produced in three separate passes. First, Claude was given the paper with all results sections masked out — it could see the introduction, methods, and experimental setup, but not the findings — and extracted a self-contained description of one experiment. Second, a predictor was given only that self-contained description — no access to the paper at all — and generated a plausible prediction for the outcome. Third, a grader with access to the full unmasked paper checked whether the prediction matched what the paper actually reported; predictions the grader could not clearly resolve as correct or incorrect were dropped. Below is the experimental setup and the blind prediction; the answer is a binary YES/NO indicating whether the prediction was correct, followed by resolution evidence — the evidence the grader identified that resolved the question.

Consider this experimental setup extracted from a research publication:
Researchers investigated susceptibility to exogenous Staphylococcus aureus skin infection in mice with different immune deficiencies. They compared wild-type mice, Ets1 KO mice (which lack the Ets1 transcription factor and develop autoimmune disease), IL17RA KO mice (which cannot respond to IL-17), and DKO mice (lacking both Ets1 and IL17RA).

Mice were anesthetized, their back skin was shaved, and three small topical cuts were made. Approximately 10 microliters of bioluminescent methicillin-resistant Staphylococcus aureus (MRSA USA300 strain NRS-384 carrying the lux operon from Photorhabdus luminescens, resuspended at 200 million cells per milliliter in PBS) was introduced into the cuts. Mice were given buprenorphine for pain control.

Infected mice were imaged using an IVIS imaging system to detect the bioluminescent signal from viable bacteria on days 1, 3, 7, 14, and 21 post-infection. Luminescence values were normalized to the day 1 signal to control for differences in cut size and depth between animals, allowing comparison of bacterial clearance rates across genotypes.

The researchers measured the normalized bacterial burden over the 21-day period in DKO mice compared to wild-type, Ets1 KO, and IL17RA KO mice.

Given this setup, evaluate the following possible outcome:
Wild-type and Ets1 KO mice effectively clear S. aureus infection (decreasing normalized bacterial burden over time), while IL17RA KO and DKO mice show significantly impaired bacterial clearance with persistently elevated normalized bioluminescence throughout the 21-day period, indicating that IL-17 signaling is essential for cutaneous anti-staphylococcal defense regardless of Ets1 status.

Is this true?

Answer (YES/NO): NO